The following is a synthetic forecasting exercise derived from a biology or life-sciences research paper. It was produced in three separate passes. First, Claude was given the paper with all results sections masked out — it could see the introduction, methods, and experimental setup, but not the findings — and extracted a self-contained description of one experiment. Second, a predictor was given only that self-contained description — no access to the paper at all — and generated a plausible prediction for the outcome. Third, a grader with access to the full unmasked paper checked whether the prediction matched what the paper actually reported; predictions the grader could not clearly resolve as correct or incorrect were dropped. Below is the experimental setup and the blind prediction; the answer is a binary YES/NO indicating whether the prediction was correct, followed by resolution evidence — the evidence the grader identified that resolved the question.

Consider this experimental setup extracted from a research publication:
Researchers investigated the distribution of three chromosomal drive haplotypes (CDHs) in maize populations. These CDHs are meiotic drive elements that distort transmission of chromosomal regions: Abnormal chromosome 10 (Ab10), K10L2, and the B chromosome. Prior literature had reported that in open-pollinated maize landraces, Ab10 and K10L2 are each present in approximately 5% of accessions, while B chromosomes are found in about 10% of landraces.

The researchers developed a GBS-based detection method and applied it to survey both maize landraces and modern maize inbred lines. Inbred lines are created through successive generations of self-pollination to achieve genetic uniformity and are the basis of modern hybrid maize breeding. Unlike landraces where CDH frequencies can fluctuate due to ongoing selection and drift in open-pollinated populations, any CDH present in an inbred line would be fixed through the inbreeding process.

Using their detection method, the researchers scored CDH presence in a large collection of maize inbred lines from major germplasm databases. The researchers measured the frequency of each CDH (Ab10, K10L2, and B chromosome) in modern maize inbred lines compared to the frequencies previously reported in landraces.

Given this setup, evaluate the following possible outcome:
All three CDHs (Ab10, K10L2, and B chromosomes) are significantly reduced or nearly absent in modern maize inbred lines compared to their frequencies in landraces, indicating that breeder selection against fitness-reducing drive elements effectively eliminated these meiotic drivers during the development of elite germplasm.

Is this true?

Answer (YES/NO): NO